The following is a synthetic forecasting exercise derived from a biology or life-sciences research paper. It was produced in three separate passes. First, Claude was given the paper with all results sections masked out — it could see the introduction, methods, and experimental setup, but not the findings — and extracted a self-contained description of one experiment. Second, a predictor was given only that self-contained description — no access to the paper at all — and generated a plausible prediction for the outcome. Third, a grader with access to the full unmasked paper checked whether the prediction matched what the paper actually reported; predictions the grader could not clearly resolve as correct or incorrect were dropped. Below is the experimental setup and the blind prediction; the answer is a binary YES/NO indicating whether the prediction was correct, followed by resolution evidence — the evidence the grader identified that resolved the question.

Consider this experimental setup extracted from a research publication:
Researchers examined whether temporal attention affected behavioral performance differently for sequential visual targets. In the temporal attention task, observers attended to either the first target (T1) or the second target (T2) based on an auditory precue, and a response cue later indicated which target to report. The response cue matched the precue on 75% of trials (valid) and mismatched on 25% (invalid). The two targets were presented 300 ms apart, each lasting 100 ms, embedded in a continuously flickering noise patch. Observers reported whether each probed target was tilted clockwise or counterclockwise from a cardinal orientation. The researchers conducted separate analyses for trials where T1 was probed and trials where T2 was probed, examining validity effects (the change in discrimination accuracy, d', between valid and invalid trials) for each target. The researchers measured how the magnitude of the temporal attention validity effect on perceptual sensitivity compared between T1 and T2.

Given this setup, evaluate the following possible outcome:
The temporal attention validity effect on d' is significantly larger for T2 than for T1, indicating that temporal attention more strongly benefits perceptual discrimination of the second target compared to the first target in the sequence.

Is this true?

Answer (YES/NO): NO